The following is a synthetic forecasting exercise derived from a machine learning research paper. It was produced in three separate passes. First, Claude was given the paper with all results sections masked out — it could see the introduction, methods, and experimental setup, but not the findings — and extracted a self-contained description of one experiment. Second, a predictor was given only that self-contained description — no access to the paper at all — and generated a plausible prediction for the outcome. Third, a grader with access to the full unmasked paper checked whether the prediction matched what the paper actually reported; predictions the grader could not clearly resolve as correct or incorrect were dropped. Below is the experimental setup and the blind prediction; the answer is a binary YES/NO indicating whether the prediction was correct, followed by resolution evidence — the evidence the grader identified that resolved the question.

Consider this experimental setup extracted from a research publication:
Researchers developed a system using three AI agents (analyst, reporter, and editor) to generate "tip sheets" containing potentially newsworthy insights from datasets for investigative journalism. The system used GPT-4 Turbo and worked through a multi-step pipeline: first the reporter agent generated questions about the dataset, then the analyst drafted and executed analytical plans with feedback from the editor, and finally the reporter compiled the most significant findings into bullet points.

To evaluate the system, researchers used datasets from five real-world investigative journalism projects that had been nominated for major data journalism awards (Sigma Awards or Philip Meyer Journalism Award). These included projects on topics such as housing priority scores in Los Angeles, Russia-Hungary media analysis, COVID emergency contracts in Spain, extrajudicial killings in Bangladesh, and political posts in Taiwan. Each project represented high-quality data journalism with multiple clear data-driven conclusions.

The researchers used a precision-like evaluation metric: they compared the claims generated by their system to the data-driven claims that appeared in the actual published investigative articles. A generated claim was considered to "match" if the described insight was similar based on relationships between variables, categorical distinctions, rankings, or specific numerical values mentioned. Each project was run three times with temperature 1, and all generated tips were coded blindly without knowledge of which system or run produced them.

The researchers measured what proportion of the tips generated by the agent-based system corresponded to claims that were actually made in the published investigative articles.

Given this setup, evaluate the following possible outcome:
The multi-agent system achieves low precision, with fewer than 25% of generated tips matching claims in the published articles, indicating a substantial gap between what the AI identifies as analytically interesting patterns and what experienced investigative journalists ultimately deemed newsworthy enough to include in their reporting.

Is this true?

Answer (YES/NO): NO